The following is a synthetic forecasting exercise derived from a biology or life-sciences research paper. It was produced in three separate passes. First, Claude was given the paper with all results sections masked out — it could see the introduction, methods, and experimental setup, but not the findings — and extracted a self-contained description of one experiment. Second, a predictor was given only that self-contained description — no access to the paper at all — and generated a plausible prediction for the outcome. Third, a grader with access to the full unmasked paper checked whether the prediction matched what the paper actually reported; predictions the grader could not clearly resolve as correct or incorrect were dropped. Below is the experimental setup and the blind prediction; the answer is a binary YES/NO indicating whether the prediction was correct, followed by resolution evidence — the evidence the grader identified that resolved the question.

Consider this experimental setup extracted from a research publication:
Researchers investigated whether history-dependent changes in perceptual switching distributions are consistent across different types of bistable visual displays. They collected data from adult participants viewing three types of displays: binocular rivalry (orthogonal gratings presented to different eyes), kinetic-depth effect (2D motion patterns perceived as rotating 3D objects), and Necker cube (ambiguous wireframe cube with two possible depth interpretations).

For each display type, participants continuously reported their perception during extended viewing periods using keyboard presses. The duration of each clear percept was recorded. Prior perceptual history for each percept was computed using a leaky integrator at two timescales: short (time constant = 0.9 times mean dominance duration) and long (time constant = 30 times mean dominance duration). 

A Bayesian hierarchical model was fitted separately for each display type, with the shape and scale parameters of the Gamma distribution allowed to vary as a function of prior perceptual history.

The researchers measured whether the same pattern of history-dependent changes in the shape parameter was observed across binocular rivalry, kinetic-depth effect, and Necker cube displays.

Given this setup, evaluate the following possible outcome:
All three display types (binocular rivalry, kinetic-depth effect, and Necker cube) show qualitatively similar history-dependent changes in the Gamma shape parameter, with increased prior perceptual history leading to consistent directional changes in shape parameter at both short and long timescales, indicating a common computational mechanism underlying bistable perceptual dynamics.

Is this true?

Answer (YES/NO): NO